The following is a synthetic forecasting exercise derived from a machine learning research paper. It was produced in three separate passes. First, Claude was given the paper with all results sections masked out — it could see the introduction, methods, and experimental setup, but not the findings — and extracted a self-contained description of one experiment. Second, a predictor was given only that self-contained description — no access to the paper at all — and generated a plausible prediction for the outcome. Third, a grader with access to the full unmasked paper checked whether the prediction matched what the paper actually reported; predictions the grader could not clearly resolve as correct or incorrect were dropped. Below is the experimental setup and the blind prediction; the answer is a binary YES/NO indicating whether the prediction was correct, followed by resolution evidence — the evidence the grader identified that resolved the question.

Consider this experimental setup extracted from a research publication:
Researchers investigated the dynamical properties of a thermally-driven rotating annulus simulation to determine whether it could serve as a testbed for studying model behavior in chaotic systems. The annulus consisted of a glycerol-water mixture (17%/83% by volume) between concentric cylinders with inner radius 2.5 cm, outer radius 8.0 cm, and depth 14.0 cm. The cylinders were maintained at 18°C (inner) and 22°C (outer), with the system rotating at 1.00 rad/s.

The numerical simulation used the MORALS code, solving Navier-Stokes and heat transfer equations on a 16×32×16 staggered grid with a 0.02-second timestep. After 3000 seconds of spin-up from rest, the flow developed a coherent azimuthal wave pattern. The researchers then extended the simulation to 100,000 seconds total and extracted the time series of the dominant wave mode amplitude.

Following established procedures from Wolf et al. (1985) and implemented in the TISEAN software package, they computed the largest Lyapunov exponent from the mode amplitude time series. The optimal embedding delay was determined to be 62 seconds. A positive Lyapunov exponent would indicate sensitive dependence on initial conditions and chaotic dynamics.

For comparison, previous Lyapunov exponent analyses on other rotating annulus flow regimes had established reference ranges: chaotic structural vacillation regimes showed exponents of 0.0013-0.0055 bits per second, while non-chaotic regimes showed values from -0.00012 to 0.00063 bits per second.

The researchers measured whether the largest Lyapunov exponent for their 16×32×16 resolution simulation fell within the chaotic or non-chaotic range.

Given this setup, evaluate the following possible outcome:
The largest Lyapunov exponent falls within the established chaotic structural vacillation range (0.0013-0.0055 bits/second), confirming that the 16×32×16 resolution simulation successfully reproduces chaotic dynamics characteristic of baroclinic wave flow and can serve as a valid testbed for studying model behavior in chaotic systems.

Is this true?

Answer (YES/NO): NO